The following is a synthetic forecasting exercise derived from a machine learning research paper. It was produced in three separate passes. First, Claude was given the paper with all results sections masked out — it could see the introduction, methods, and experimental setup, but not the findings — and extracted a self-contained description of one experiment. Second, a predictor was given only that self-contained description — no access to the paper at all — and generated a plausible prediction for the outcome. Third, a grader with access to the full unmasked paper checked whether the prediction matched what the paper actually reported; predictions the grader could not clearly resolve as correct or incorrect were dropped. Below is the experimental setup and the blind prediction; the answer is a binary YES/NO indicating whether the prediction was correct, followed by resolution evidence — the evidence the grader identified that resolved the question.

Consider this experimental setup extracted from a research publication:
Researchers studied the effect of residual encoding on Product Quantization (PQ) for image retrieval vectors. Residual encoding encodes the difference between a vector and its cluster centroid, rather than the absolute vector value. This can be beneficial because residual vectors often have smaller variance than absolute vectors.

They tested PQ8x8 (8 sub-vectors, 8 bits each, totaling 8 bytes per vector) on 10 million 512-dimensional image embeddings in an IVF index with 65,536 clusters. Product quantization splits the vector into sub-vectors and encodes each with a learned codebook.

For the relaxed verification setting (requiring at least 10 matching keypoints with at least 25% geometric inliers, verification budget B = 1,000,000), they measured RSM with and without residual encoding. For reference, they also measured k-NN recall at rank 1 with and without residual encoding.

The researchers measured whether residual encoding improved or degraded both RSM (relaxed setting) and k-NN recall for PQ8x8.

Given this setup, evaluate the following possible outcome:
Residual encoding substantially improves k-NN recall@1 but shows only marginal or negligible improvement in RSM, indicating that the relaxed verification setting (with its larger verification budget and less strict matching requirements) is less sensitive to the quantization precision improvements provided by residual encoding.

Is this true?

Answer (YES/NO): NO